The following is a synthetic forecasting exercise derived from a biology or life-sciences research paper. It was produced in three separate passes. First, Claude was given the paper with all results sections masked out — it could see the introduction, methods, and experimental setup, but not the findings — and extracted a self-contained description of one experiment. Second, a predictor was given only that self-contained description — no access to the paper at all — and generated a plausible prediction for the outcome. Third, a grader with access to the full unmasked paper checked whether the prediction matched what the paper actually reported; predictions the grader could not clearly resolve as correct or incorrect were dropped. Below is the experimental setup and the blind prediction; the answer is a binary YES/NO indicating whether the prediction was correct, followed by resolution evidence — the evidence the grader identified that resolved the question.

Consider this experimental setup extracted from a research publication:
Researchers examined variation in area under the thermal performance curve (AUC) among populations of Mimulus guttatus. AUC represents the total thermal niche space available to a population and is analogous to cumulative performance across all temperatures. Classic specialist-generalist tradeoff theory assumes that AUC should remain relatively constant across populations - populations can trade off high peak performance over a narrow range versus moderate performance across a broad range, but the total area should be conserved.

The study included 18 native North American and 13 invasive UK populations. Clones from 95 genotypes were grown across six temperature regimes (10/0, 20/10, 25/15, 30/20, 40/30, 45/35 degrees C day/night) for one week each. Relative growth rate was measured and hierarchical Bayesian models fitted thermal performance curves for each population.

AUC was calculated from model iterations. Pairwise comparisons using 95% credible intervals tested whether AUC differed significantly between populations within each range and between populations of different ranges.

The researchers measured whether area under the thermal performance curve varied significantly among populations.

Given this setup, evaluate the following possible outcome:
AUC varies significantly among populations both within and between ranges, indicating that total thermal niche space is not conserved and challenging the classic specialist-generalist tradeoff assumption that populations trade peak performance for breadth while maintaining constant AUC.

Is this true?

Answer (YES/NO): YES